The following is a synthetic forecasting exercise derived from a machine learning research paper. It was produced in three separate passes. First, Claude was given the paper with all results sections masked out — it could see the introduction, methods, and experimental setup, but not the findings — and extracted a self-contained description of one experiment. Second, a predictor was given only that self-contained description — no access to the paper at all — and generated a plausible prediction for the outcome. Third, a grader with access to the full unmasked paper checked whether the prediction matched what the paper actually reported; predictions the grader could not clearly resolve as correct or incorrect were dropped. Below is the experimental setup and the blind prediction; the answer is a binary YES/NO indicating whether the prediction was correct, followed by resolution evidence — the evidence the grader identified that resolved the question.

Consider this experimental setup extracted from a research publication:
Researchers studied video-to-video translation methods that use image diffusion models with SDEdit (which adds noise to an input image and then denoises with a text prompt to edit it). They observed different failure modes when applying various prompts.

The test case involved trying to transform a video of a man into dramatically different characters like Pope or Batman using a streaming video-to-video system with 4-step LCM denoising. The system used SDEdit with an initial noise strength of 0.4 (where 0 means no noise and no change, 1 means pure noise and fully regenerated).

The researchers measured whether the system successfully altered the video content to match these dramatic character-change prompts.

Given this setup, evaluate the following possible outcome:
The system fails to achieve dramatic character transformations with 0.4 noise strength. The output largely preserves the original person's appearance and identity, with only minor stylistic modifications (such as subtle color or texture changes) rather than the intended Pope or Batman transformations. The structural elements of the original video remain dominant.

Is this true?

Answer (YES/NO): YES